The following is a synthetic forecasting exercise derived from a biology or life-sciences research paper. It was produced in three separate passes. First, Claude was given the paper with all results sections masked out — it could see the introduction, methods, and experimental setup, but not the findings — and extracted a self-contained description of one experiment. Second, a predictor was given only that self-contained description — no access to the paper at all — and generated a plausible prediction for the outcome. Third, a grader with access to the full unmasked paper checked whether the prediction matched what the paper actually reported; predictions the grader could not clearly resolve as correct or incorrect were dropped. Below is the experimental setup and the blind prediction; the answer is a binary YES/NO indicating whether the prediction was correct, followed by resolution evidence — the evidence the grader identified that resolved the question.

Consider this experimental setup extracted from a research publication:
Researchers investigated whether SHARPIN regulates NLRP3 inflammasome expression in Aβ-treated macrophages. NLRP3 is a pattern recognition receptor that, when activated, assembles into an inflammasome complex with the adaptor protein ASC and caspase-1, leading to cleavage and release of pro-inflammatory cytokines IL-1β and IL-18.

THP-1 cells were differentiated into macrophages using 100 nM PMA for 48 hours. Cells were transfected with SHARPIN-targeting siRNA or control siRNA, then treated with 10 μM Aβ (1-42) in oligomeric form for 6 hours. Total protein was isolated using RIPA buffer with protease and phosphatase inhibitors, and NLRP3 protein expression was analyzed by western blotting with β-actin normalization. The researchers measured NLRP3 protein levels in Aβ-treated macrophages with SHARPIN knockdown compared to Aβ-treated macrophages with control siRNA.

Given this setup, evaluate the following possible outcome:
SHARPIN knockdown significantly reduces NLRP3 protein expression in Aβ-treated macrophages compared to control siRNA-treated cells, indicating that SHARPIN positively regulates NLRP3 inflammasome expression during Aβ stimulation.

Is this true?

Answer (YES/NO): YES